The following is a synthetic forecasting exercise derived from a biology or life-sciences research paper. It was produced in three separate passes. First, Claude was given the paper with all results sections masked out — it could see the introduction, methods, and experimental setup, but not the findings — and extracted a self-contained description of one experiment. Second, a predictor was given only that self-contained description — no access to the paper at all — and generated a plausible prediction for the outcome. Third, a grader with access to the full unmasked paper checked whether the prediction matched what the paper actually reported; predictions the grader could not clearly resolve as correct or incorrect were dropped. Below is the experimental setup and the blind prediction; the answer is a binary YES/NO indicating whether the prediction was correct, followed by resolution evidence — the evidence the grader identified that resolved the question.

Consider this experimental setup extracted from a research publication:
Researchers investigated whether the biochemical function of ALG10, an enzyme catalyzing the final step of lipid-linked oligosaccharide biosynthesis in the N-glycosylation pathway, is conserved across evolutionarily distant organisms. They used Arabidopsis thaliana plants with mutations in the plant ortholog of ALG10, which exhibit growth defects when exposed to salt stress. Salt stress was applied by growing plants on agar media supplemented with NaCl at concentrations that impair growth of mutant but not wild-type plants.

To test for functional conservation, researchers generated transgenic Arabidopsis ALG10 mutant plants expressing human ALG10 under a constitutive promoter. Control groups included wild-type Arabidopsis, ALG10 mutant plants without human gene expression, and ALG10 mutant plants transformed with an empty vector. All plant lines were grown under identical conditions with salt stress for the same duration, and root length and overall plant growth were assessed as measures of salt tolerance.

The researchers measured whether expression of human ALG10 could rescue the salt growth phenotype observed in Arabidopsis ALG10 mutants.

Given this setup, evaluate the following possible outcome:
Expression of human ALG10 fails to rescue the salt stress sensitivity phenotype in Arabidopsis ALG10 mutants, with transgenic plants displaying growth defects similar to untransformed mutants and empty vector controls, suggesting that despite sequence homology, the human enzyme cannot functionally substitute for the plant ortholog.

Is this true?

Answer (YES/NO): NO